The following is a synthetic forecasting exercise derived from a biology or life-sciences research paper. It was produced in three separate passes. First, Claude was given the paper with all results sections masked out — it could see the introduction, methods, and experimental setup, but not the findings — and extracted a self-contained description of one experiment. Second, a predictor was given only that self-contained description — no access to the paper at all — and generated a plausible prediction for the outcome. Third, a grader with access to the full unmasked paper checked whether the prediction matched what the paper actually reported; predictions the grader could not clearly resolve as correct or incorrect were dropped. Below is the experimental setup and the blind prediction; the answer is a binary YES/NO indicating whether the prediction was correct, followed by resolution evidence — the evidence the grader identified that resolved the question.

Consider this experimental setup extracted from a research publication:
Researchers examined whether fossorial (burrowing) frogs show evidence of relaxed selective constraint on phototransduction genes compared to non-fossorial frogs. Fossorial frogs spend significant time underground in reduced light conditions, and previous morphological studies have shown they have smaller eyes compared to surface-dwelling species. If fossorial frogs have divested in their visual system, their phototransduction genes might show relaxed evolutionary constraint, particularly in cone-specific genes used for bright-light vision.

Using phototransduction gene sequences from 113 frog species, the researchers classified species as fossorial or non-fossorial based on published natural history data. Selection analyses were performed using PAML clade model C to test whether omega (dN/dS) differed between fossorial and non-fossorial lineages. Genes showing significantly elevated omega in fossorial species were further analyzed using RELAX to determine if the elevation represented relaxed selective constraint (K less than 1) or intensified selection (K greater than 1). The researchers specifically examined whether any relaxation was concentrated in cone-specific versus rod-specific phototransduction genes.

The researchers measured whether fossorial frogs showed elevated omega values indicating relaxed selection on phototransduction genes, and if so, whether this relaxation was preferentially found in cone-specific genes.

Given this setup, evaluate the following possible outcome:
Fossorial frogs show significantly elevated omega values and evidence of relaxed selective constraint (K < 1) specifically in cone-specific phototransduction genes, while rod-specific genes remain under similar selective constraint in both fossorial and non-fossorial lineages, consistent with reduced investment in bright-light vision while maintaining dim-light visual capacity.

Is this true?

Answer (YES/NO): NO